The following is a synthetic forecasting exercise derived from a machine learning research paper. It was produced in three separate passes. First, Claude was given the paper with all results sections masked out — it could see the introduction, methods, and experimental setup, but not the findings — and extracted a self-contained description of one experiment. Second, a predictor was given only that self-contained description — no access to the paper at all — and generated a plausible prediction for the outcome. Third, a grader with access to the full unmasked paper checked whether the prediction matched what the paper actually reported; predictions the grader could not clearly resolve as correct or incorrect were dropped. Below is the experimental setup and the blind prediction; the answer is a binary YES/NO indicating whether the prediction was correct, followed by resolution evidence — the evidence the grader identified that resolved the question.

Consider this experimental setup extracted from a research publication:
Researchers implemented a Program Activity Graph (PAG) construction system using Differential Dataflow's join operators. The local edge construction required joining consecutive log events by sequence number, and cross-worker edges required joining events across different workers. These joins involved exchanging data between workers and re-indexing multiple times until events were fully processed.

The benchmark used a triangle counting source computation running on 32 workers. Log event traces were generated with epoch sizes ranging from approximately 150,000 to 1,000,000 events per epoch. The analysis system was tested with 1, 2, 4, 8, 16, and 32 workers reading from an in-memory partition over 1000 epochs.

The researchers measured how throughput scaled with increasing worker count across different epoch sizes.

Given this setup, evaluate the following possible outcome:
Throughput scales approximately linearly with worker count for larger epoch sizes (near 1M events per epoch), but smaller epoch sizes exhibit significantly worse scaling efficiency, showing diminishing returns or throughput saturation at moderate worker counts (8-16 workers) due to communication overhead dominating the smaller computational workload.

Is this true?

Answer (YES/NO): NO